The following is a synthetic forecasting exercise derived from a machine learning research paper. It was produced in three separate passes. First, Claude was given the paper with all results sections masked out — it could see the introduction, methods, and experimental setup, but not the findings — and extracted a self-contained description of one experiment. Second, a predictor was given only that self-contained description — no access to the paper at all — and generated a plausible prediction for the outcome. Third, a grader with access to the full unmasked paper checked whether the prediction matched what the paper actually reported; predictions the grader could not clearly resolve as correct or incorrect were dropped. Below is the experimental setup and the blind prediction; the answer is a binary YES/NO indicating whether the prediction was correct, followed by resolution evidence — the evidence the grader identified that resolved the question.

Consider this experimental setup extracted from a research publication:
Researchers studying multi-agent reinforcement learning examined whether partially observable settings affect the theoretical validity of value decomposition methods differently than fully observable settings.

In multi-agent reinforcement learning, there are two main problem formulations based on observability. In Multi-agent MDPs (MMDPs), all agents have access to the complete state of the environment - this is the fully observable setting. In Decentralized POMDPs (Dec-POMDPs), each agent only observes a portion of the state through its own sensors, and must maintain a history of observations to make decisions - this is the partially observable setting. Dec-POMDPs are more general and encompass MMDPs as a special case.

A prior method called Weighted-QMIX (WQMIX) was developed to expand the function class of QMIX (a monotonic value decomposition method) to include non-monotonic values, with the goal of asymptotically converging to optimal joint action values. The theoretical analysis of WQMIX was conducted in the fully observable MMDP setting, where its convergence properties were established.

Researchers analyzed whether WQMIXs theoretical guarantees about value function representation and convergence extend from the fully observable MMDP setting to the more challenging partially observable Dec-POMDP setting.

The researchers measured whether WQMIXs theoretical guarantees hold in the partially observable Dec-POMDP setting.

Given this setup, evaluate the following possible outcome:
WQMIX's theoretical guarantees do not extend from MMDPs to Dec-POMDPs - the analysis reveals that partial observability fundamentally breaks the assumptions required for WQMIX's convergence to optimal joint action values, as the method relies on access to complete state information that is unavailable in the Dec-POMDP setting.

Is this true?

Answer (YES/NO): YES